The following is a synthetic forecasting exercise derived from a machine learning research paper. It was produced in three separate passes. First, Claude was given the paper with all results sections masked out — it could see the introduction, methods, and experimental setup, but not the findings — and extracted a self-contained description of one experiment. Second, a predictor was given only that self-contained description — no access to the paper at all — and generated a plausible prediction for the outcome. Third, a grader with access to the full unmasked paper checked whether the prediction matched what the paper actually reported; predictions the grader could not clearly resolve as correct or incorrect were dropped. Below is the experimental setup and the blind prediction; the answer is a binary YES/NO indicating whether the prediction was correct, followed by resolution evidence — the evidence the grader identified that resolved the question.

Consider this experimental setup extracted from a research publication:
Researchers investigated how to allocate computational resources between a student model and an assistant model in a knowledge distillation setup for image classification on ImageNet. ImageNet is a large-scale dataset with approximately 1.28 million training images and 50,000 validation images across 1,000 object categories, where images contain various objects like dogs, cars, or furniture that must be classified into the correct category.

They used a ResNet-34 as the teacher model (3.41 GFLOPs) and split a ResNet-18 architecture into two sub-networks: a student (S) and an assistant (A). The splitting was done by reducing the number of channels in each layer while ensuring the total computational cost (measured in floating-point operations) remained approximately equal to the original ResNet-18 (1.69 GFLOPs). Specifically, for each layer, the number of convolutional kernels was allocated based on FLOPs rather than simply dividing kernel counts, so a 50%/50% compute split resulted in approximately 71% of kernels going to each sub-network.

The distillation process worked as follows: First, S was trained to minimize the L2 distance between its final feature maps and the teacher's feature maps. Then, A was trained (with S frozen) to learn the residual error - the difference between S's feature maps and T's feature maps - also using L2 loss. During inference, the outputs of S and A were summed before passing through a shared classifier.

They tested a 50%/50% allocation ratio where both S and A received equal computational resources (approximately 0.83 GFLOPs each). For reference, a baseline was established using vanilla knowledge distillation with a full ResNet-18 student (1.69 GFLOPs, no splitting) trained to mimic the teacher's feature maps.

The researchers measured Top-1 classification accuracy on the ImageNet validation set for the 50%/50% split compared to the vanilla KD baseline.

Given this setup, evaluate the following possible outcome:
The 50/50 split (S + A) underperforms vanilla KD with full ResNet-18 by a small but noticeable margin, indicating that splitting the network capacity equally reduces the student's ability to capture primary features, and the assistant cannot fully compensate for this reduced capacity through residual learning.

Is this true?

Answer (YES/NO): YES